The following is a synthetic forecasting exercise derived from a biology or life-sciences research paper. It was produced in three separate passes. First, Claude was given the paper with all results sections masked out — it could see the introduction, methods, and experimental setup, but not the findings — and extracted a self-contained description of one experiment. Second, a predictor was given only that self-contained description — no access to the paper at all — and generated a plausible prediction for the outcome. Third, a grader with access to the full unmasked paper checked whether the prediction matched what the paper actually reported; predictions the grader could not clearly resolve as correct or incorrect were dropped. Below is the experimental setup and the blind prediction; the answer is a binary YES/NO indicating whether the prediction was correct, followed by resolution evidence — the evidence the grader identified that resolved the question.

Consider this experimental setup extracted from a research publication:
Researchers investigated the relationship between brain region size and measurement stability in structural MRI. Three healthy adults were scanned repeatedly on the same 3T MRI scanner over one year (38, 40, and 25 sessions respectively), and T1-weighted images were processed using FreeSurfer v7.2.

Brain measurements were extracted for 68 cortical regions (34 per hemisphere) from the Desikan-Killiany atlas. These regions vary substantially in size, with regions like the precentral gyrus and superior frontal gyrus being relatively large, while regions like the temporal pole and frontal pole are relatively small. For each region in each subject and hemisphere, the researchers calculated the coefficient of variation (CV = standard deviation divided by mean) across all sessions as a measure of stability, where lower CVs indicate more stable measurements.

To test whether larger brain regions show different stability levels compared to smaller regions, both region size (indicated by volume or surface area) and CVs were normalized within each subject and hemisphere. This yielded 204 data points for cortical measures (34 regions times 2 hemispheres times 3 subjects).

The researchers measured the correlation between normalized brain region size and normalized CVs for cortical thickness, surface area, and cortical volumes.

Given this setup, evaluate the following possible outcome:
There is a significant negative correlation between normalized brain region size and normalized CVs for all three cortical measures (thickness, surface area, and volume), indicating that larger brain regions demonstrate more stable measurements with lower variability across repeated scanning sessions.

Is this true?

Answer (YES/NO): YES